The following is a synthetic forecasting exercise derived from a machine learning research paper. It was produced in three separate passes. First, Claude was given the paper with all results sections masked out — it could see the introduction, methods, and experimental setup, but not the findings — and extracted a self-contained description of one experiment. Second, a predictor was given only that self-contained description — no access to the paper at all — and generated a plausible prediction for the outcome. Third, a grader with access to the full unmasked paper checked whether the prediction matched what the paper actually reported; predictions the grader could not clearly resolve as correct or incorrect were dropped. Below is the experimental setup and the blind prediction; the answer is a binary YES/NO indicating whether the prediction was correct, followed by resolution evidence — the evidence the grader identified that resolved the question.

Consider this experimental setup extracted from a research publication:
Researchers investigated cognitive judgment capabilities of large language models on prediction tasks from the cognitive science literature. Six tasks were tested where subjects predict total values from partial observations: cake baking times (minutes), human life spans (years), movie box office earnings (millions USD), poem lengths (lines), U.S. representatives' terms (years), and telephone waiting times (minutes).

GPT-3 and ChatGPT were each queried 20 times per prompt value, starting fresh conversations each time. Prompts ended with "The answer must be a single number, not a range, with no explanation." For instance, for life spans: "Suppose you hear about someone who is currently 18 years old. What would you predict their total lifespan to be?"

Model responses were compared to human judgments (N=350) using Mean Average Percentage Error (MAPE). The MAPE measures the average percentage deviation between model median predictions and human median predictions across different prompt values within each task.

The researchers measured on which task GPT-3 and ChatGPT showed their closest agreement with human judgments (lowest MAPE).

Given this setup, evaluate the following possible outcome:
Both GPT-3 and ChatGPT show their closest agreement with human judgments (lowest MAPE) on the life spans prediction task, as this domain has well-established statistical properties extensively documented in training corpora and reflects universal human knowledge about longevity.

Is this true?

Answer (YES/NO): YES